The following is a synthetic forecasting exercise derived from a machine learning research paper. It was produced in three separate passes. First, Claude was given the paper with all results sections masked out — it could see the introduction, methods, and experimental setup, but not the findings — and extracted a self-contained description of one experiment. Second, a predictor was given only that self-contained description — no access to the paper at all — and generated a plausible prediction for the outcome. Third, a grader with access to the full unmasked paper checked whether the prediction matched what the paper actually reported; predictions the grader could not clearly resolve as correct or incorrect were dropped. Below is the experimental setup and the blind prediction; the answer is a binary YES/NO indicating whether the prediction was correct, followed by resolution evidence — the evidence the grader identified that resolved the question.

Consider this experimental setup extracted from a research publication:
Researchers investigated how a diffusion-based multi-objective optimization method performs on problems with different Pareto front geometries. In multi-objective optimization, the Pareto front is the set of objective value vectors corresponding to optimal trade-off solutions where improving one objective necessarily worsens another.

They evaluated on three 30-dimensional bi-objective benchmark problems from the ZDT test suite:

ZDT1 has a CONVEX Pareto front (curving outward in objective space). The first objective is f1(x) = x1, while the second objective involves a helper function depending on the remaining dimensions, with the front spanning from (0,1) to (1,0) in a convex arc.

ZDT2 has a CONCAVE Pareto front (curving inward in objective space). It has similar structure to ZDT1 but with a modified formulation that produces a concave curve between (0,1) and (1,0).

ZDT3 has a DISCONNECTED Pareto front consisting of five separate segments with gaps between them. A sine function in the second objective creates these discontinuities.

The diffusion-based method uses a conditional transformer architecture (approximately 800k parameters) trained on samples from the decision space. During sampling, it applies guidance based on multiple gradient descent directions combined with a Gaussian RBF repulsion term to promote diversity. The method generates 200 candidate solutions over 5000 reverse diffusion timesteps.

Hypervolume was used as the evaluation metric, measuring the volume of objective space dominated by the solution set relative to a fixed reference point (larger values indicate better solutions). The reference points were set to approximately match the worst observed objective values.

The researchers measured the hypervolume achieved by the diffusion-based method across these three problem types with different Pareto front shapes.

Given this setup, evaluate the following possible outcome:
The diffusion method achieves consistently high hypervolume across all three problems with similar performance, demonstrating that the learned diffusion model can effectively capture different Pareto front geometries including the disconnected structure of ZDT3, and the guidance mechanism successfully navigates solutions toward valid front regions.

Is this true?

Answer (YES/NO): YES